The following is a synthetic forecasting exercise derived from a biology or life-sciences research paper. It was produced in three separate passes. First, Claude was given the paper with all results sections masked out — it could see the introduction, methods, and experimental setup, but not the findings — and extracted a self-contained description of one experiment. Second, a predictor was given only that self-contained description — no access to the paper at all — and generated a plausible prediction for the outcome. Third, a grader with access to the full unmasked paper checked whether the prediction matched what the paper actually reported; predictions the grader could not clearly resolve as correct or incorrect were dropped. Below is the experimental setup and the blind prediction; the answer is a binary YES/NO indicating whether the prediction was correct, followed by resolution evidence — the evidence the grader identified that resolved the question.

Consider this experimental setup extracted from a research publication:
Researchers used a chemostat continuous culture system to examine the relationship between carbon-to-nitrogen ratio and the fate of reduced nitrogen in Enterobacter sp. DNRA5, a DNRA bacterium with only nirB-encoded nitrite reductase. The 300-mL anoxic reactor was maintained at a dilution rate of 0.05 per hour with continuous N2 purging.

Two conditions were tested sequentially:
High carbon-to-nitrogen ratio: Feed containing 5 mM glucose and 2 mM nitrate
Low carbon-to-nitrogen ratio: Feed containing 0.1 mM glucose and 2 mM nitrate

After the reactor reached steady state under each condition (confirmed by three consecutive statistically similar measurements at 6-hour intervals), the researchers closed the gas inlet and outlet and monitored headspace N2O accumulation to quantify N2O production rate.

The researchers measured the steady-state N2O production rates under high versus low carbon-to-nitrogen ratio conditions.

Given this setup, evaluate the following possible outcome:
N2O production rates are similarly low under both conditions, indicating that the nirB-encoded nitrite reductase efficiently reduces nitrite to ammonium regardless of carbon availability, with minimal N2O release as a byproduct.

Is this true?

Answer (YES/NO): NO